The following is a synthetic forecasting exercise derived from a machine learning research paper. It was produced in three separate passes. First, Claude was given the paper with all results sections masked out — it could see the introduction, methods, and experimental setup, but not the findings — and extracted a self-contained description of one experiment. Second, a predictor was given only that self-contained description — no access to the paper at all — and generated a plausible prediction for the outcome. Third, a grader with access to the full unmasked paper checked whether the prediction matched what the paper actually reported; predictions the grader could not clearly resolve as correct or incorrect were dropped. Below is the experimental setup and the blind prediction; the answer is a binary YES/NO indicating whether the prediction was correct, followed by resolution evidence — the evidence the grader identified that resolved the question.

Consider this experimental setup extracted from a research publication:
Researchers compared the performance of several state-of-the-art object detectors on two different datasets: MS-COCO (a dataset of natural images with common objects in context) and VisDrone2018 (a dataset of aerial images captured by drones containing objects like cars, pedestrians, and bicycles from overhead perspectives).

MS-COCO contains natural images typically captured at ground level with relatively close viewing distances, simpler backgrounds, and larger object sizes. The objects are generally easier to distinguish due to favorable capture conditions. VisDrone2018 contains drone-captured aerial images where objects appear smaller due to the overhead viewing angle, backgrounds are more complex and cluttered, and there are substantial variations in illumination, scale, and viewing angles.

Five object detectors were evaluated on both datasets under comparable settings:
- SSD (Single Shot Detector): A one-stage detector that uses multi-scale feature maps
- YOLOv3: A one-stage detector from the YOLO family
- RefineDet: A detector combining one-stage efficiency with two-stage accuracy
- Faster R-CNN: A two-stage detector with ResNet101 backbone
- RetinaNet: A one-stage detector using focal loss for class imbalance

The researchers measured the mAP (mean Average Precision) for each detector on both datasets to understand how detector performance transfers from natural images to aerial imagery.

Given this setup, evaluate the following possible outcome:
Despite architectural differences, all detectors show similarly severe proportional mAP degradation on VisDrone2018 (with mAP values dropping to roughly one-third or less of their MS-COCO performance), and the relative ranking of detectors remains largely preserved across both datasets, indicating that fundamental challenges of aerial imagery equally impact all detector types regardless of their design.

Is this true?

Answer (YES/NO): NO